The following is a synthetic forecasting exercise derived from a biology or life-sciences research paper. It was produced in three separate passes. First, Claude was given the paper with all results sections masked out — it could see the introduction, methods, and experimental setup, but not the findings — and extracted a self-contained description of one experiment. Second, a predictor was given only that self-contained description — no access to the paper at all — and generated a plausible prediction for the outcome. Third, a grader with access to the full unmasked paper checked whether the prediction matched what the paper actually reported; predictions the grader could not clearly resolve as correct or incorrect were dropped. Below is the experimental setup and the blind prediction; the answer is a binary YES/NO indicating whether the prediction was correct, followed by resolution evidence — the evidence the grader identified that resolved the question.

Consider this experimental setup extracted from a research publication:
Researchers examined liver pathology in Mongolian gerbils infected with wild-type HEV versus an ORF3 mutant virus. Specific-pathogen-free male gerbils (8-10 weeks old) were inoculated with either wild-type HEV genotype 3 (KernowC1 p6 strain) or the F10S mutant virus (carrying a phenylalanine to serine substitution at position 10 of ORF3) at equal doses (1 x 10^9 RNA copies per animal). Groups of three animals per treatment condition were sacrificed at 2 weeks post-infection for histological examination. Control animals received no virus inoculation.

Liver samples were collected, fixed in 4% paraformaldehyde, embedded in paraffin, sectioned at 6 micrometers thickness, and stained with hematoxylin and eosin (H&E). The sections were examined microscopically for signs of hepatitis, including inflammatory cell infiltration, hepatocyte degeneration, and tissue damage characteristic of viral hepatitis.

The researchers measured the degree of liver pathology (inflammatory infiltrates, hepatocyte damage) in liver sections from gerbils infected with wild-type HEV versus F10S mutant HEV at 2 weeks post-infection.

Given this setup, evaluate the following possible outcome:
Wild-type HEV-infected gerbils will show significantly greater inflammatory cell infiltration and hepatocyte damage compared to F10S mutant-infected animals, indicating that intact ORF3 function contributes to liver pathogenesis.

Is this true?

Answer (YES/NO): YES